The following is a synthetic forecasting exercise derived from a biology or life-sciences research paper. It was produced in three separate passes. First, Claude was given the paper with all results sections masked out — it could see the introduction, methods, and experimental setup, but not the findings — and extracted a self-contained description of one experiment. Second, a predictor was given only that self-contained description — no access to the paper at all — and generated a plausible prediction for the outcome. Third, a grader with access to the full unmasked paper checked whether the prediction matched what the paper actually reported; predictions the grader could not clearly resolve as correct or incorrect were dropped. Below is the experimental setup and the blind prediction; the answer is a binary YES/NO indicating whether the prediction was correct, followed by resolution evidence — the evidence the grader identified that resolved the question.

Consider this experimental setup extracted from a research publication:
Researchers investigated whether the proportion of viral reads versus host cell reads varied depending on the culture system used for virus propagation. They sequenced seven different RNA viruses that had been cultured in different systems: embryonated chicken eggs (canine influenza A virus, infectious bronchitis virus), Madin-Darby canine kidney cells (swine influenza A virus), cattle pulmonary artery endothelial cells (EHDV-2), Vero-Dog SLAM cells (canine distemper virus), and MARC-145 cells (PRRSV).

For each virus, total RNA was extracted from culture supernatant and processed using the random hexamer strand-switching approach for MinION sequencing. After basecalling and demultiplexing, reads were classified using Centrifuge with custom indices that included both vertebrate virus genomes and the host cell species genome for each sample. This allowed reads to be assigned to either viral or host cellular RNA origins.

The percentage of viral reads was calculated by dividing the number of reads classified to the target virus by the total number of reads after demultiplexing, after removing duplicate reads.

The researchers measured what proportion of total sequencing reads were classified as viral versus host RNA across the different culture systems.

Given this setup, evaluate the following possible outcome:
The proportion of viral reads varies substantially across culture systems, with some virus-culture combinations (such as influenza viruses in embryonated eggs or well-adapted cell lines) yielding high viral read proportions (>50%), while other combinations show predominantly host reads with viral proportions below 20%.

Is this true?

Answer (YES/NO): YES